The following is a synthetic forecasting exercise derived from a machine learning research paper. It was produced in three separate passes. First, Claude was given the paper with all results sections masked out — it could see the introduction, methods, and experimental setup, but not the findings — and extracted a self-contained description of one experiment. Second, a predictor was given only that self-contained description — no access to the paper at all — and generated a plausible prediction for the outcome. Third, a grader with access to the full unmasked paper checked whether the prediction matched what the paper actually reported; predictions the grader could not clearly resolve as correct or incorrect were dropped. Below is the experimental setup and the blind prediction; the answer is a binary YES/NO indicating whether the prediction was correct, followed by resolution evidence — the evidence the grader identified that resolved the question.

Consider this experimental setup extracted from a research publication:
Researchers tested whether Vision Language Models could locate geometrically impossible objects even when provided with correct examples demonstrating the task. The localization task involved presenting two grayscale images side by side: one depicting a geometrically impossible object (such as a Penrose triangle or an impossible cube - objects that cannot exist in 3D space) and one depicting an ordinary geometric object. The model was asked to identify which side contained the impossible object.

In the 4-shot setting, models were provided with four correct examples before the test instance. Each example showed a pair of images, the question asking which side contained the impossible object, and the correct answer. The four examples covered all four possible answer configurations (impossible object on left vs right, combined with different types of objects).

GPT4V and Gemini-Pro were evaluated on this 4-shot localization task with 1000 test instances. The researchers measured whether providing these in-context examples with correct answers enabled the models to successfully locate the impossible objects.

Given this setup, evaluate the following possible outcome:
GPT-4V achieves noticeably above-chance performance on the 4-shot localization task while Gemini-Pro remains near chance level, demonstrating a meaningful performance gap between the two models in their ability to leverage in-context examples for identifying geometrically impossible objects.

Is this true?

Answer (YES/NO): NO